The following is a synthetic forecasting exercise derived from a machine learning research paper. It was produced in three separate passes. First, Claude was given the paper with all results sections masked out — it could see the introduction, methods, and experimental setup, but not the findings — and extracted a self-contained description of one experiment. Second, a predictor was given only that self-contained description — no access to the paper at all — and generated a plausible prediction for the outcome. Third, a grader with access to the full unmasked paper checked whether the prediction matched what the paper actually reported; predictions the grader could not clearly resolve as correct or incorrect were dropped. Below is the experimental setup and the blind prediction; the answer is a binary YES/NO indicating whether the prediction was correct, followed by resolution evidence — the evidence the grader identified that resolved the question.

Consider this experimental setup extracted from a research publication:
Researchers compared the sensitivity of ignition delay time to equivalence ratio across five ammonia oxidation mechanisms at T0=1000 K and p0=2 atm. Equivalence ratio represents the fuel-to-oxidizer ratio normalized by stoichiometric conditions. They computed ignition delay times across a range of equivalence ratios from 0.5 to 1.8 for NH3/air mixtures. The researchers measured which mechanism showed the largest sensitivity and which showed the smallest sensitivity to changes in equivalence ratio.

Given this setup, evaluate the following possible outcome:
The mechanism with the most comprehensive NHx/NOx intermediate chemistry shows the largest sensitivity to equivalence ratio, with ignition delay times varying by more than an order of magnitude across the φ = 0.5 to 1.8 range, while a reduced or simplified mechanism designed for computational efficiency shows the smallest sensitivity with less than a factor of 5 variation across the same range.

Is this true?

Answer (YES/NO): NO